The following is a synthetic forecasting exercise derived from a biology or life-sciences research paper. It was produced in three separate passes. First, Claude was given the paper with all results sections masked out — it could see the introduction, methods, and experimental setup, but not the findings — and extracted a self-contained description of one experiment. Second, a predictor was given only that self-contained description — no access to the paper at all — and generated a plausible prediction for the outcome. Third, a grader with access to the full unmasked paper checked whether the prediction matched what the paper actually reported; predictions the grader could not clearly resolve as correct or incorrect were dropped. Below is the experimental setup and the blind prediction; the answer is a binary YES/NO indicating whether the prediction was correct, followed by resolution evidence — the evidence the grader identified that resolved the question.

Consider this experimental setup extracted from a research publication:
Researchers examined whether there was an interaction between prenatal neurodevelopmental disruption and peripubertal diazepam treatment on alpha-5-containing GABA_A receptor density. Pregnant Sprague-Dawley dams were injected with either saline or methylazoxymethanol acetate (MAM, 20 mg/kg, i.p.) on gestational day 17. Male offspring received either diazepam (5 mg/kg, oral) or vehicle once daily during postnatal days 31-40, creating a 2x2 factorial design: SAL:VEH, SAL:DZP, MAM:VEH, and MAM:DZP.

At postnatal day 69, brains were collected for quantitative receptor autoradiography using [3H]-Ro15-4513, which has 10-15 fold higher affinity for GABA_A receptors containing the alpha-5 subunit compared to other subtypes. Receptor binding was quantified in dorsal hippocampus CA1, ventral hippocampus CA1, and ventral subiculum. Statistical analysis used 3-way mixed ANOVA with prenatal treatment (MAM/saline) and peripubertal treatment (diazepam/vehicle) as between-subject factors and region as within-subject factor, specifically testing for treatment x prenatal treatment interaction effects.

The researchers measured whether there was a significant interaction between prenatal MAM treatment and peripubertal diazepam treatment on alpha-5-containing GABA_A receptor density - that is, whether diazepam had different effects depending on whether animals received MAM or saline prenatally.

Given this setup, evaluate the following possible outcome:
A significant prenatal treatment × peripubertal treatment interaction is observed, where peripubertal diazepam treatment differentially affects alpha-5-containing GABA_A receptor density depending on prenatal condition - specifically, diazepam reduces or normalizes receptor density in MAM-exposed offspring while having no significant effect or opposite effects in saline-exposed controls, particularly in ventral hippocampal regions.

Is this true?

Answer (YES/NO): NO